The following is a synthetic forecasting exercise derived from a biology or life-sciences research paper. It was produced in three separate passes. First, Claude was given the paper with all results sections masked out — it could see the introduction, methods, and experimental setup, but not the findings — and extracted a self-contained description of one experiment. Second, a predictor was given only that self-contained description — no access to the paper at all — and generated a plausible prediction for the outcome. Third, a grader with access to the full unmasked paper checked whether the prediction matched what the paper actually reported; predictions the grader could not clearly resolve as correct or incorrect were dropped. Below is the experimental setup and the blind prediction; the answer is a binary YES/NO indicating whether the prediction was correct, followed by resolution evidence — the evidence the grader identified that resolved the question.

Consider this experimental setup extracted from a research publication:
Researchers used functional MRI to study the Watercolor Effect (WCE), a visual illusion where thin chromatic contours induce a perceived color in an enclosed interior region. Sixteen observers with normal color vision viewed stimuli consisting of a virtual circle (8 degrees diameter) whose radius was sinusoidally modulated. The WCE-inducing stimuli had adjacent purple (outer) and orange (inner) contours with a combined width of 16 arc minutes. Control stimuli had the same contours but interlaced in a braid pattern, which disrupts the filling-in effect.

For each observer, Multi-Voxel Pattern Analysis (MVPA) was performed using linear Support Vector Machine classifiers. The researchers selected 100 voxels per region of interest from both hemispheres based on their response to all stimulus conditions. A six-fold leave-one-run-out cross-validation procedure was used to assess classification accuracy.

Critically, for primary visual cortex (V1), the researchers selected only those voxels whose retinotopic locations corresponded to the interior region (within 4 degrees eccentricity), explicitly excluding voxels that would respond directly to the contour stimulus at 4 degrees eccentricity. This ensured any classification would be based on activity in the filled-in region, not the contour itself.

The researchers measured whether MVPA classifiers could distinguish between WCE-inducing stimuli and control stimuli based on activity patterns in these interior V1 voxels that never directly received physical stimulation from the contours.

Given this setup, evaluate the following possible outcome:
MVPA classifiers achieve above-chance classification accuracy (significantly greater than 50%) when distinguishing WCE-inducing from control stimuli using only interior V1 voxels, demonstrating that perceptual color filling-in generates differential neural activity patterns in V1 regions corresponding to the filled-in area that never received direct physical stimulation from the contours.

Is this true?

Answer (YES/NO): YES